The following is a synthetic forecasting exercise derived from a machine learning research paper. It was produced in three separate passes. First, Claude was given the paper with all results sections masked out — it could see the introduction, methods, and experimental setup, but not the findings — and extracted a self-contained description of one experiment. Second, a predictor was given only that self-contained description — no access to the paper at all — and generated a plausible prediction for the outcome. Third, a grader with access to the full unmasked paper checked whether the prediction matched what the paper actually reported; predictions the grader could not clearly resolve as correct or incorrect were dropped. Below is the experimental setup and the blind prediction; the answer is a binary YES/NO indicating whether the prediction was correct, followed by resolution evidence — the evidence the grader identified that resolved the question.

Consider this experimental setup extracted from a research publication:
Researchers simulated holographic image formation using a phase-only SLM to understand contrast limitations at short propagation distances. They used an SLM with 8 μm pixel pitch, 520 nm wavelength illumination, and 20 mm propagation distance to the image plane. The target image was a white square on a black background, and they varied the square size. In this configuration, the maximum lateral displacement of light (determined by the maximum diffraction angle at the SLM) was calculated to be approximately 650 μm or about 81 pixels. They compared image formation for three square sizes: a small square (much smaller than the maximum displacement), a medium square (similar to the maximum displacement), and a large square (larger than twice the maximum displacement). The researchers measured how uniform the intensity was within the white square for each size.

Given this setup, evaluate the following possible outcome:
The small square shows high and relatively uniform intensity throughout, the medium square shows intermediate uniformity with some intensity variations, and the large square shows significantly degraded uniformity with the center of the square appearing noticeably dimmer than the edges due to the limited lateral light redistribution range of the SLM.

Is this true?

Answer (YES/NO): NO